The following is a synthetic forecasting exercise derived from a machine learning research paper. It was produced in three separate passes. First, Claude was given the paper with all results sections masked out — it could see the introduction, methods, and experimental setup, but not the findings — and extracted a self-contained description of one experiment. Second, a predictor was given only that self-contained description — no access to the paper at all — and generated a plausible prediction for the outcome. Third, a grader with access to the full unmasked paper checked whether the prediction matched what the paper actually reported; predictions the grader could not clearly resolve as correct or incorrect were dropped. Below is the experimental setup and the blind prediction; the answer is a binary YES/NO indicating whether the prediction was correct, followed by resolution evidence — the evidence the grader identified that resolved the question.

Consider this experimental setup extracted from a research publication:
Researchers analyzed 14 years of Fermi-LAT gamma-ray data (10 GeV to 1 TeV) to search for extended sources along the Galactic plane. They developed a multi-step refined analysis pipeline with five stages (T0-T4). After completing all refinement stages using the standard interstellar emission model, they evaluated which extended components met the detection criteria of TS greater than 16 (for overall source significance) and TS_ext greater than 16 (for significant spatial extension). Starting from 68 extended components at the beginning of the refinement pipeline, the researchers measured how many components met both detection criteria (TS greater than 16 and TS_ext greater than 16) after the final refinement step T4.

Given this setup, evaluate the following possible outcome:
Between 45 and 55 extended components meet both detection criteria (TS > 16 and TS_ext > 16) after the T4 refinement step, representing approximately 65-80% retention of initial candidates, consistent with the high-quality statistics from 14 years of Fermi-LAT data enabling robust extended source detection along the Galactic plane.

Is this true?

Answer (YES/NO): NO